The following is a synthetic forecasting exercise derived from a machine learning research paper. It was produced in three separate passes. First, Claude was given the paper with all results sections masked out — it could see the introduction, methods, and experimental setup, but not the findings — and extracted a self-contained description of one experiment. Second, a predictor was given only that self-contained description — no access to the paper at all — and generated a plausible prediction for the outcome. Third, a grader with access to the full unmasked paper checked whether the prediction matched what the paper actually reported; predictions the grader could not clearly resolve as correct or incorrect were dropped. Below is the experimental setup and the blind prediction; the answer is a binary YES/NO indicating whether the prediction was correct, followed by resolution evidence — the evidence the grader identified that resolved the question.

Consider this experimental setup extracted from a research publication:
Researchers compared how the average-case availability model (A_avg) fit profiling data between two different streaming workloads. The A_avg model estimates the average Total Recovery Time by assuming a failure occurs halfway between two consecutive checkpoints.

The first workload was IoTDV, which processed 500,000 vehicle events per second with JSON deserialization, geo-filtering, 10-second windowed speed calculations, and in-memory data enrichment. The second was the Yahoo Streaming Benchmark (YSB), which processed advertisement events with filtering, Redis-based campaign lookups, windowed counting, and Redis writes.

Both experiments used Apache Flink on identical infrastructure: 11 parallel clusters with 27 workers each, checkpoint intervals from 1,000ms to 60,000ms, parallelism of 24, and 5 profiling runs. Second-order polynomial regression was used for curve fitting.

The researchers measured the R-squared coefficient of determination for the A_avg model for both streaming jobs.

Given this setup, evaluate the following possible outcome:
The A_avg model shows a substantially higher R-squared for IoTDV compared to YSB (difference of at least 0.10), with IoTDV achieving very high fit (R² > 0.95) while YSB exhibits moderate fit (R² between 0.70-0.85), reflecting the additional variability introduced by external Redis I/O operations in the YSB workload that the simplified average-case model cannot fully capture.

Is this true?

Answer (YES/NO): NO